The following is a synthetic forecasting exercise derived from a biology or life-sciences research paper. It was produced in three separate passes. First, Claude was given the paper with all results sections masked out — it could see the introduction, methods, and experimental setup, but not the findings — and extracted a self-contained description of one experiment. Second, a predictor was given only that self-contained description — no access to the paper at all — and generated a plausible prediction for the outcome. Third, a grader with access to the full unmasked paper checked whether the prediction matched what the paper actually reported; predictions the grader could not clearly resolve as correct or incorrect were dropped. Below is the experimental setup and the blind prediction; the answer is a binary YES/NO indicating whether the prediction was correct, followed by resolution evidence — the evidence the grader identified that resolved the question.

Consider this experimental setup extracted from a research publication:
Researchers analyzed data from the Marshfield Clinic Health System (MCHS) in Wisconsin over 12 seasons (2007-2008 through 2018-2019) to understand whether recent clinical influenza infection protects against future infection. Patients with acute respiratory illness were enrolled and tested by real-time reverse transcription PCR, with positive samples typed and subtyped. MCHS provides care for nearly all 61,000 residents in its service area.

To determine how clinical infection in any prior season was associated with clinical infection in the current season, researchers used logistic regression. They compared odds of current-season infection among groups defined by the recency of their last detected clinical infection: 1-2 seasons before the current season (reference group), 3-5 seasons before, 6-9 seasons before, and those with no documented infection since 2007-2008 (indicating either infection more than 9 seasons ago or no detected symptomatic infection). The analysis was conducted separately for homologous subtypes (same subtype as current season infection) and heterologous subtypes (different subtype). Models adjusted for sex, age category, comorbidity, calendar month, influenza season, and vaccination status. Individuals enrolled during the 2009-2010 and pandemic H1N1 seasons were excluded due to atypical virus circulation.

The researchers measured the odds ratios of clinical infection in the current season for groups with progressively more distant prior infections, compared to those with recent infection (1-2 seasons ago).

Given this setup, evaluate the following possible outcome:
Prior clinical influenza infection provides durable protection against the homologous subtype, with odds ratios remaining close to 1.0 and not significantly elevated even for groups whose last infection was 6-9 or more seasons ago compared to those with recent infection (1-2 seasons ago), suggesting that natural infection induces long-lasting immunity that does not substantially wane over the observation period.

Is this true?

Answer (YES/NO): NO